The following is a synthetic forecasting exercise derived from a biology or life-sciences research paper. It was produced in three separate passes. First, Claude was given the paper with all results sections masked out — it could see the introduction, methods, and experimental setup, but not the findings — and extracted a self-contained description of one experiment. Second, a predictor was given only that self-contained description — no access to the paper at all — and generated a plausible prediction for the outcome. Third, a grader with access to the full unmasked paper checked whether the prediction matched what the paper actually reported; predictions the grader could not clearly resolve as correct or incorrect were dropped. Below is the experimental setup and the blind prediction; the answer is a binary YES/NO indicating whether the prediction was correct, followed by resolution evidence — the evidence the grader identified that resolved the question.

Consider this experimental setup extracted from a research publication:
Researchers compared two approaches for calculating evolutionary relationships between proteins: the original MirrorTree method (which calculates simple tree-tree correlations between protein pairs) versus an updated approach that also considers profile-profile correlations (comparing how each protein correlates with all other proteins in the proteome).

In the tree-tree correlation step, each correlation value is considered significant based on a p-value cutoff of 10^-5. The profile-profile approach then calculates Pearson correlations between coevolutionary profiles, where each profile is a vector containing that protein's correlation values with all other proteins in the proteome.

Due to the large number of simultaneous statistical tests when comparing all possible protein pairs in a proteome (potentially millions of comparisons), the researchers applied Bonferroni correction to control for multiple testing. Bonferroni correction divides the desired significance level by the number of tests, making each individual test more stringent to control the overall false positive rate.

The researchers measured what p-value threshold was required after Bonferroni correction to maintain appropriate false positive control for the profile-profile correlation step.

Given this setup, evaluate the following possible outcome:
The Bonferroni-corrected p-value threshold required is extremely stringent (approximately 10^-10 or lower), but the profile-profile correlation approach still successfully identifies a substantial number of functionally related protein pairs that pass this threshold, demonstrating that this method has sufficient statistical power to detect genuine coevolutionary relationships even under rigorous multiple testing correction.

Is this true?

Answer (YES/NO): YES